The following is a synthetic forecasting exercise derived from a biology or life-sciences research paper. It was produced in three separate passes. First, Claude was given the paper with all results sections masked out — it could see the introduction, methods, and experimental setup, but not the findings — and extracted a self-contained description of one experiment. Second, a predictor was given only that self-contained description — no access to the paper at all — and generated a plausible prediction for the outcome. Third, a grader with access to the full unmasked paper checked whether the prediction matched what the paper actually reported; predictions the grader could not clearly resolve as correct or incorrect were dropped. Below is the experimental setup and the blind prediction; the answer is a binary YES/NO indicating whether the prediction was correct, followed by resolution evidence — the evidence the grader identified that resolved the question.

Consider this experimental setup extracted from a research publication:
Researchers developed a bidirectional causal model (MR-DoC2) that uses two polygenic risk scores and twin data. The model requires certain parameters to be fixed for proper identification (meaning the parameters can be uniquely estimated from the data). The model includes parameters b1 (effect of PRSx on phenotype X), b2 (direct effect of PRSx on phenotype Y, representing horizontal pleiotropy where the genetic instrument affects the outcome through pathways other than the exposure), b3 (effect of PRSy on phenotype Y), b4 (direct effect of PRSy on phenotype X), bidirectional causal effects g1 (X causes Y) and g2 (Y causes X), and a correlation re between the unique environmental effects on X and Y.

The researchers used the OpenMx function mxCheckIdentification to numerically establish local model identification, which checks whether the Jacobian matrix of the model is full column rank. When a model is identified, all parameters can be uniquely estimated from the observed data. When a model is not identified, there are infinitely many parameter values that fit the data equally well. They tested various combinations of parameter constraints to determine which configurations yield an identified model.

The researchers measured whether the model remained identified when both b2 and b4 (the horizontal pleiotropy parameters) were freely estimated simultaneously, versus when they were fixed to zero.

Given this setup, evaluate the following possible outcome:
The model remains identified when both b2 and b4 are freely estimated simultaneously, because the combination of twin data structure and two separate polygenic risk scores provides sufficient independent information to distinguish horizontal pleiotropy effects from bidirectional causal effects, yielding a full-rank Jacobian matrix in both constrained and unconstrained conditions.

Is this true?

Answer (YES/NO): NO